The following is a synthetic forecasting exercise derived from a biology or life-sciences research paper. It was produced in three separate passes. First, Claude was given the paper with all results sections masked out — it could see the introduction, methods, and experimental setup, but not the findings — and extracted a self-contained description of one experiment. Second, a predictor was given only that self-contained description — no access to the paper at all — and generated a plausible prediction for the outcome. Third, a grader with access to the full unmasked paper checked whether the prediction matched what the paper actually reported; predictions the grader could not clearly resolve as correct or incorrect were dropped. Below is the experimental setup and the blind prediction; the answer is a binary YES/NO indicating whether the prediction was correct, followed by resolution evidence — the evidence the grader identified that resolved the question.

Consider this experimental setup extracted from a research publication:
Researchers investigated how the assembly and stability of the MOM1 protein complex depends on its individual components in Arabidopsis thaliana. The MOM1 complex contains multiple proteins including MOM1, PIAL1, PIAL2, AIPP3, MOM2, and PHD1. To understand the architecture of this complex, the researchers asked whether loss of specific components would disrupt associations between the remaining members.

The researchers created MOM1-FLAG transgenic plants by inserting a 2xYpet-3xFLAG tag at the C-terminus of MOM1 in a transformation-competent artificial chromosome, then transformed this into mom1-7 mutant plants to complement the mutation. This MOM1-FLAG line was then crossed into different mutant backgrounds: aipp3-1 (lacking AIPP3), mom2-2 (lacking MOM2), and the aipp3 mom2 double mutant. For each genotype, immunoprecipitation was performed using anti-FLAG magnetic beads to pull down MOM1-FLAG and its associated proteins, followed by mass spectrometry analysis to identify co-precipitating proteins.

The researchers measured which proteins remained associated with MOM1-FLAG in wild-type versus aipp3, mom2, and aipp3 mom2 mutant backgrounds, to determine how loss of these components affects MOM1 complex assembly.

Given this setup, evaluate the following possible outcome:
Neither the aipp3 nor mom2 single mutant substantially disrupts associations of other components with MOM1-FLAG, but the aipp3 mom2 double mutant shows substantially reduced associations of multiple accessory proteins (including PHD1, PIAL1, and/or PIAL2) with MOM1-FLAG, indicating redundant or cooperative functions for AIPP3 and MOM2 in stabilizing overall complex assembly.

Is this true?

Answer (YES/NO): NO